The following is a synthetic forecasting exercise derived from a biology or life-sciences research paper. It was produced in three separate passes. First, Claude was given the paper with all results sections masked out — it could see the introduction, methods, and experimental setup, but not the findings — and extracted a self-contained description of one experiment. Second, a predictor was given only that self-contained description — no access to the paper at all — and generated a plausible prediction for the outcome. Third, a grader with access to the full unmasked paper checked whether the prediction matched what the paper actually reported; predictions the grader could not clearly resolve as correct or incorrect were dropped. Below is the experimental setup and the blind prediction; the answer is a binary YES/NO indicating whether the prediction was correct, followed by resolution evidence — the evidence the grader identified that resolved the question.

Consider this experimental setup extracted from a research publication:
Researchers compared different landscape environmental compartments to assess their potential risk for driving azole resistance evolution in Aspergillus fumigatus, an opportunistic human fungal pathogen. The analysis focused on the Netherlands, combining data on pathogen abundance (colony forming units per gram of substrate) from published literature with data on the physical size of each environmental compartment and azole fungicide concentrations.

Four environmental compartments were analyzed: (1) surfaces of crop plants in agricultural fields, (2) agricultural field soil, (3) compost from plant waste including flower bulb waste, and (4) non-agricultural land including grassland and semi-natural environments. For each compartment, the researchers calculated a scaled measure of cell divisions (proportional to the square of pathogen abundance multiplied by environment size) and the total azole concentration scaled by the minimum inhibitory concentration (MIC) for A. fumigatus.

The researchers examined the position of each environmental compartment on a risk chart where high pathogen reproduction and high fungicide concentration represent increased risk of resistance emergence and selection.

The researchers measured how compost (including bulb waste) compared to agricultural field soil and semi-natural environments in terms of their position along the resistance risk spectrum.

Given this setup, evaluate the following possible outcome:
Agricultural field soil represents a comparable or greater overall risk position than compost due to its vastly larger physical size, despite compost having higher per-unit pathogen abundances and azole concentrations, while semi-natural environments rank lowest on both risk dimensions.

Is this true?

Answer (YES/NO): NO